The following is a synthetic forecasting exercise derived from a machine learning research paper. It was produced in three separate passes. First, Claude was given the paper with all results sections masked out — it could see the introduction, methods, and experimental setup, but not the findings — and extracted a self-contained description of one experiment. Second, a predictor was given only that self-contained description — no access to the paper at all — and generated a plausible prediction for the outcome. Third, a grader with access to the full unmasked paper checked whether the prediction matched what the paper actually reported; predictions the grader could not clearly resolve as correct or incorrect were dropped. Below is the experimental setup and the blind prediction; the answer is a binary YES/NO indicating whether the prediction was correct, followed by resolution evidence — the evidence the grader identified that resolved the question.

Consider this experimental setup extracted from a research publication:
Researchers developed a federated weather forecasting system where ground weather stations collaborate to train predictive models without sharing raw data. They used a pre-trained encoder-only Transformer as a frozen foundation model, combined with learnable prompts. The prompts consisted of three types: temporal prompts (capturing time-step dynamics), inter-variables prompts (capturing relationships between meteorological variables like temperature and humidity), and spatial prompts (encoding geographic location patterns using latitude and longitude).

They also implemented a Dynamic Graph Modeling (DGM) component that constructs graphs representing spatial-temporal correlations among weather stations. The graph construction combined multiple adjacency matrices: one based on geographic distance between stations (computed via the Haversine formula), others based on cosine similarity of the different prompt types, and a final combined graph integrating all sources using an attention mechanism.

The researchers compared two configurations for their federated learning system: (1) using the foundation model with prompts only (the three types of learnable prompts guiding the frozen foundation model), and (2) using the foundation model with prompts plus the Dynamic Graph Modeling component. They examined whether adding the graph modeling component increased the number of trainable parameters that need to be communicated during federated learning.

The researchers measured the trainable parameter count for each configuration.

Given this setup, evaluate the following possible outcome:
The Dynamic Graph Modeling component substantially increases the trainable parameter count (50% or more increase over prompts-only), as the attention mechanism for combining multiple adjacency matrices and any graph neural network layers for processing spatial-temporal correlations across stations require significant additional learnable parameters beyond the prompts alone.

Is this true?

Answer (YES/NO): NO